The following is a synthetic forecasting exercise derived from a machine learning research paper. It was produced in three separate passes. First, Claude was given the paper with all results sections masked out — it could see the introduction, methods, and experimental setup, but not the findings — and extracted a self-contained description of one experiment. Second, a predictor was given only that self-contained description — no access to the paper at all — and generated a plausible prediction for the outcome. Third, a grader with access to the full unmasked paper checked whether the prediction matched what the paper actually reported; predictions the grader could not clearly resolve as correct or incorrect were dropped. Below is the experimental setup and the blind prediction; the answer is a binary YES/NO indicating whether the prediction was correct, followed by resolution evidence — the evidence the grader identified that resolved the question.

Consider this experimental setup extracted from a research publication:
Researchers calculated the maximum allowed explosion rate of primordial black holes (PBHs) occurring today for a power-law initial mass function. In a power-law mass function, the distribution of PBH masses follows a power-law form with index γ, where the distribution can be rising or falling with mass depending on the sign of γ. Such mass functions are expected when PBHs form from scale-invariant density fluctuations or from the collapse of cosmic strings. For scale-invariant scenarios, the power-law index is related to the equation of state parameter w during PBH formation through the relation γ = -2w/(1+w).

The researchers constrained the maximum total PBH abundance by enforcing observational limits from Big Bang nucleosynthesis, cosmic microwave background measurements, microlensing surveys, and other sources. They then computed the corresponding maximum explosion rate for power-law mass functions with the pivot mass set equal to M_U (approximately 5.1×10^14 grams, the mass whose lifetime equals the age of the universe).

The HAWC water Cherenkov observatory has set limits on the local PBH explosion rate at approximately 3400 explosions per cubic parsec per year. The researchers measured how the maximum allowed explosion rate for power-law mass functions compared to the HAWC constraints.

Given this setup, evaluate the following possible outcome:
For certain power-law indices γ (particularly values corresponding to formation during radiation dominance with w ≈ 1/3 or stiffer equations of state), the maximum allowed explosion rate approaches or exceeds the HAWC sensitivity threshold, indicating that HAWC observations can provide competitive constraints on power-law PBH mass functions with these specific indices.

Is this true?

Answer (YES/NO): NO